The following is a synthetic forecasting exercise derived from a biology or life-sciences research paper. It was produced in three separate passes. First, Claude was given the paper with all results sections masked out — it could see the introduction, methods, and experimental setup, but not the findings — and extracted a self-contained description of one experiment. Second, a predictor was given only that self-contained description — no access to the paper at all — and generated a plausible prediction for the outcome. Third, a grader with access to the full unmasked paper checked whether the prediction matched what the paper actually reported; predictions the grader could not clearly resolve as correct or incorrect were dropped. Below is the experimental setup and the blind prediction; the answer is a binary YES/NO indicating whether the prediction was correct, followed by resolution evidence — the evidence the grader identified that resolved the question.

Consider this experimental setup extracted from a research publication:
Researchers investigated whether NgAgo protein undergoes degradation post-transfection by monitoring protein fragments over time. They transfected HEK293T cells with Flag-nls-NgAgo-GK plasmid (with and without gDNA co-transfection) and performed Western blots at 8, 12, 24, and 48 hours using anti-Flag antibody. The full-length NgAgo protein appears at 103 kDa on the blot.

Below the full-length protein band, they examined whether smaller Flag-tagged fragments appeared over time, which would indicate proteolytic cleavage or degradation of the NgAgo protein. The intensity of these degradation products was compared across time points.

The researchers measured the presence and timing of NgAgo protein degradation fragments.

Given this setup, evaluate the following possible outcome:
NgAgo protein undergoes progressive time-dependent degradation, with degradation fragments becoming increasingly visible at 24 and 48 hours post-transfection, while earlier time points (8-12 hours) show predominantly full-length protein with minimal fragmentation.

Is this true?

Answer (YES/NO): NO